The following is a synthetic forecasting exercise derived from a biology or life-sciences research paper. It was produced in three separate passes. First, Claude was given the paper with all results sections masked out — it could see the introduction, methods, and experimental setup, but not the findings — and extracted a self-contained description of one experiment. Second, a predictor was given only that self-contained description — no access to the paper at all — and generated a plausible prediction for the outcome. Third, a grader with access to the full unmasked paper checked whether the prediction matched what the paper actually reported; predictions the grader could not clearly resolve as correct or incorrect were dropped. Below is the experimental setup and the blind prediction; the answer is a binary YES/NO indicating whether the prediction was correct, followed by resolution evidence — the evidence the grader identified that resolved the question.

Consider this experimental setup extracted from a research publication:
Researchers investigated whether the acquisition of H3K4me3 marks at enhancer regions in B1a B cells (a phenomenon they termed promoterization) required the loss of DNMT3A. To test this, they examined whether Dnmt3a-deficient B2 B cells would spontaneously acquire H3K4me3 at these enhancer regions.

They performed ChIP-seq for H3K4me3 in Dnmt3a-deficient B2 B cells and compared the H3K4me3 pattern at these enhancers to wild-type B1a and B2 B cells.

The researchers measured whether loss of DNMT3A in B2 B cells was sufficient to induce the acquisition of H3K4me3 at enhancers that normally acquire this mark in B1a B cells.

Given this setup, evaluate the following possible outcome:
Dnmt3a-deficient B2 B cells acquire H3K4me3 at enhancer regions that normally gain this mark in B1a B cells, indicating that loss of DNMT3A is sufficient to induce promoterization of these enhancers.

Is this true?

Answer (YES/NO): NO